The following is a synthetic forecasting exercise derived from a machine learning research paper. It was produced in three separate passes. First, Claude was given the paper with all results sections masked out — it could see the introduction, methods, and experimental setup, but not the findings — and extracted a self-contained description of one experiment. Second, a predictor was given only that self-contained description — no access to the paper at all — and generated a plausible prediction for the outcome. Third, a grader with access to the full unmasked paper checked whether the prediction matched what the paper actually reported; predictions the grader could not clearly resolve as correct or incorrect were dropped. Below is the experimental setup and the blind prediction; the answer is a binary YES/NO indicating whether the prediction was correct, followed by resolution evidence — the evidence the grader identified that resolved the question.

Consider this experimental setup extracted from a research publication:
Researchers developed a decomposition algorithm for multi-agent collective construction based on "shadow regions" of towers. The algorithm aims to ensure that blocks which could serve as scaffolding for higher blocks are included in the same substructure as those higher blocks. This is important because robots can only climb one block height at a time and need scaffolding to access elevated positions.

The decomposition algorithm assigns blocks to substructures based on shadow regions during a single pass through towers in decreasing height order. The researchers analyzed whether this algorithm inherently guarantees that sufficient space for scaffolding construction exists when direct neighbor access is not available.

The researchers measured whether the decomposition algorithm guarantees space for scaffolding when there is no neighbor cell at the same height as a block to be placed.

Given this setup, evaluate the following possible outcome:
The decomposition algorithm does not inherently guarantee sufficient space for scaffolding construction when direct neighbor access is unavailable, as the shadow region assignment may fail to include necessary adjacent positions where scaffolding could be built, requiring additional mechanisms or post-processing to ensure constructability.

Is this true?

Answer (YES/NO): NO